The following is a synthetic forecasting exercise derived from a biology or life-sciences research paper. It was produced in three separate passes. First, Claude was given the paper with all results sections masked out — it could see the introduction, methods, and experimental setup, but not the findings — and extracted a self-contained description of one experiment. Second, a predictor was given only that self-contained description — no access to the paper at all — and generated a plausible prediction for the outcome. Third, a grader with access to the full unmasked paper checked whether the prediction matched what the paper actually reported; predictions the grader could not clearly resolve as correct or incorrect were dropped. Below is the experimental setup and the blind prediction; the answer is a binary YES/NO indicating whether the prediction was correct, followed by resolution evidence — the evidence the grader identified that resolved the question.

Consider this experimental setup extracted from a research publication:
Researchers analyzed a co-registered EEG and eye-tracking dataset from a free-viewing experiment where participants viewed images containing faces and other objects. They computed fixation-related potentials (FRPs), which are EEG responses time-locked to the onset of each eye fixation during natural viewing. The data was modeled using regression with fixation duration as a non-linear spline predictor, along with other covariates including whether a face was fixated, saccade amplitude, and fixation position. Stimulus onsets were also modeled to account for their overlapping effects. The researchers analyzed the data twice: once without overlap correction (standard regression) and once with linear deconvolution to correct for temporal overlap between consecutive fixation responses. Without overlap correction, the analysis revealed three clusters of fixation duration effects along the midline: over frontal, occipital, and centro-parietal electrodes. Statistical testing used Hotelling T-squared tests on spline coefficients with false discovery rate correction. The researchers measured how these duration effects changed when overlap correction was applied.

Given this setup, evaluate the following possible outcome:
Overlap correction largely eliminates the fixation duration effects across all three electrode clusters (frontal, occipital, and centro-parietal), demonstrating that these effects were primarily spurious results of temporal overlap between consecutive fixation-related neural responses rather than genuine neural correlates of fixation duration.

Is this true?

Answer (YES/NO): NO